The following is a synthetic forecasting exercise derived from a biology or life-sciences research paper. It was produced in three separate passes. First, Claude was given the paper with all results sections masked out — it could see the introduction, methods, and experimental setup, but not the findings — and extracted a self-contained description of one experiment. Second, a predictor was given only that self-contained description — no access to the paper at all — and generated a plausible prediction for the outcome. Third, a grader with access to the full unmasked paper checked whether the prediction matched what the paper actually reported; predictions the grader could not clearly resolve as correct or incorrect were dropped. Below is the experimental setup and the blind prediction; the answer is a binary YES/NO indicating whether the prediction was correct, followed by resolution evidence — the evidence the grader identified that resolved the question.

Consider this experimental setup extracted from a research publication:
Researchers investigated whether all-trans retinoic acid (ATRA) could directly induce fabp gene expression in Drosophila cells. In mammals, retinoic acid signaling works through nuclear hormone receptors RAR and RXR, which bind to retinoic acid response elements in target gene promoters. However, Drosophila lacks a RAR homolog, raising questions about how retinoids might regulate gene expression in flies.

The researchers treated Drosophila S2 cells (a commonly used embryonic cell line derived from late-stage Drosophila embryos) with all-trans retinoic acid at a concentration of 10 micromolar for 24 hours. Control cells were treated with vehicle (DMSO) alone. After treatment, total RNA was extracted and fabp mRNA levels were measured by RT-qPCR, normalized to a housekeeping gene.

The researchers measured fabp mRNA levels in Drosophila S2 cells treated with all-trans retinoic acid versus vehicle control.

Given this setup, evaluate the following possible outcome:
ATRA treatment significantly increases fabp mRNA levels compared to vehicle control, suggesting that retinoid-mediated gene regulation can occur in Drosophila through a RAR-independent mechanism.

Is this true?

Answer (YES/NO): YES